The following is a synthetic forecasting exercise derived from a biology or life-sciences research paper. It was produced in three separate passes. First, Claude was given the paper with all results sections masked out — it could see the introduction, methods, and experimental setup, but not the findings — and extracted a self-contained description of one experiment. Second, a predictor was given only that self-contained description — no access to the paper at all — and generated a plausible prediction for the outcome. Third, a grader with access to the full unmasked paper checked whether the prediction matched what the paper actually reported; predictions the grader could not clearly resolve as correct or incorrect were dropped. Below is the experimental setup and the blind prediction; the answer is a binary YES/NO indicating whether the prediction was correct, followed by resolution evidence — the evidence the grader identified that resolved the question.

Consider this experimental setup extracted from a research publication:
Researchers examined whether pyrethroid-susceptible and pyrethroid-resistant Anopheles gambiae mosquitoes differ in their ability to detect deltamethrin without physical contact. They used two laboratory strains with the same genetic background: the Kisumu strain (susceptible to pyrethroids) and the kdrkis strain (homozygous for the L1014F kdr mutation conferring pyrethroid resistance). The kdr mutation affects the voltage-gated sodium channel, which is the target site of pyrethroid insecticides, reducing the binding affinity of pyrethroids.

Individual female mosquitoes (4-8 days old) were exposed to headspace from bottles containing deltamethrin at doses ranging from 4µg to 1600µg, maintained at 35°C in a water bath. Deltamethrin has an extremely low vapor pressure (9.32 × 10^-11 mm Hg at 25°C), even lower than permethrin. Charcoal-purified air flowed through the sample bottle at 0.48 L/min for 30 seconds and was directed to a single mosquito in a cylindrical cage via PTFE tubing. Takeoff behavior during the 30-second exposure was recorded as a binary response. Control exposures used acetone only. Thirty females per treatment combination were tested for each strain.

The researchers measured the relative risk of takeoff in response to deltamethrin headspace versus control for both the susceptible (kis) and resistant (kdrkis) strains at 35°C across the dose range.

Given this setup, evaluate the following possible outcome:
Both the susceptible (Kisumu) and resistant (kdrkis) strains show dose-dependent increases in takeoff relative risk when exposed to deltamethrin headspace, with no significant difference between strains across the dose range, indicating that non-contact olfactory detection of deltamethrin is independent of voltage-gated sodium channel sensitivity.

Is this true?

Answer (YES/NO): YES